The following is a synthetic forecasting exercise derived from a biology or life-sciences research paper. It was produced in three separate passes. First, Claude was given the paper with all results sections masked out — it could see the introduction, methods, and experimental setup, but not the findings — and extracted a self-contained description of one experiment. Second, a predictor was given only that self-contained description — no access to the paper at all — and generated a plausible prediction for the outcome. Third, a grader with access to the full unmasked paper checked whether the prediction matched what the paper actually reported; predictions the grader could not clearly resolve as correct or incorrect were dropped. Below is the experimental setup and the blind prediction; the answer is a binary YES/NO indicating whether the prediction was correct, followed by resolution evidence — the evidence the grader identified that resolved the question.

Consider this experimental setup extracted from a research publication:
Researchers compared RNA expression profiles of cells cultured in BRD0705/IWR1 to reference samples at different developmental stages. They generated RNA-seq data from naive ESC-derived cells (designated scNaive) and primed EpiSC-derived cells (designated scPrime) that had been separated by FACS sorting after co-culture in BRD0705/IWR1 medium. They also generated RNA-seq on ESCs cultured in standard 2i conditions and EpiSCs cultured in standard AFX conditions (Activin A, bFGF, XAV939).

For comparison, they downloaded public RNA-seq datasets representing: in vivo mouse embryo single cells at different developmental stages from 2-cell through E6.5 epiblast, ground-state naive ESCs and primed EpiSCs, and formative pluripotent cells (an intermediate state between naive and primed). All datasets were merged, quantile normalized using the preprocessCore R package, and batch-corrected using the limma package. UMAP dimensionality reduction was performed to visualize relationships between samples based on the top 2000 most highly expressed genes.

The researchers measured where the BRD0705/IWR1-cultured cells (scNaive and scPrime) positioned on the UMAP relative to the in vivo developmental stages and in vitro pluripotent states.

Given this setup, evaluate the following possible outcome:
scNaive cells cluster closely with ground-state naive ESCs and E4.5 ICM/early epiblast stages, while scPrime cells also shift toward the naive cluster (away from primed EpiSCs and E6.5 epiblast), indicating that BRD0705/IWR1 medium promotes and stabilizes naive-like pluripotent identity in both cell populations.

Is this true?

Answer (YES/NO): NO